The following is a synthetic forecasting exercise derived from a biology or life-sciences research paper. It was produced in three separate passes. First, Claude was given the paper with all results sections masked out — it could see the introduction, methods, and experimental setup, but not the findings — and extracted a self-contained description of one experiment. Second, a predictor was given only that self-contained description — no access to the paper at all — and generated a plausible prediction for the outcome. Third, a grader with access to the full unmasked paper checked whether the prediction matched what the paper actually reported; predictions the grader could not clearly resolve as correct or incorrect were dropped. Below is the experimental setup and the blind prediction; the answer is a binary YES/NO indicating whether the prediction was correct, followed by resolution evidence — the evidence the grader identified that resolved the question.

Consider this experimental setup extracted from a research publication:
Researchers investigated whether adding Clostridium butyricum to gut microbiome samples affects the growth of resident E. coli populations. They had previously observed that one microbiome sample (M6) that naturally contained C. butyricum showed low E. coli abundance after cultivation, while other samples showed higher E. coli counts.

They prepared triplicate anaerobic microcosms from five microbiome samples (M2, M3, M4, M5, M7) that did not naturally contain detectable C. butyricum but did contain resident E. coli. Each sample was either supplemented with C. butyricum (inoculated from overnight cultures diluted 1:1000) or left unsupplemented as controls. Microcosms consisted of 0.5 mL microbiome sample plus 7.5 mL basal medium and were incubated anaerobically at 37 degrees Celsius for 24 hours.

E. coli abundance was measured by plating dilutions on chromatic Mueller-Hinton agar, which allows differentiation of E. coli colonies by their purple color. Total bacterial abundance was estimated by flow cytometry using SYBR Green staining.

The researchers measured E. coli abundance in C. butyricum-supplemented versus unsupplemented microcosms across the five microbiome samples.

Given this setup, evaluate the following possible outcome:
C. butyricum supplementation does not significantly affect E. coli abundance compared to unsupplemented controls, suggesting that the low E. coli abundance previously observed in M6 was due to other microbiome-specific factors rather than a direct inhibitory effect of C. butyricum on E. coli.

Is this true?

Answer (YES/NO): NO